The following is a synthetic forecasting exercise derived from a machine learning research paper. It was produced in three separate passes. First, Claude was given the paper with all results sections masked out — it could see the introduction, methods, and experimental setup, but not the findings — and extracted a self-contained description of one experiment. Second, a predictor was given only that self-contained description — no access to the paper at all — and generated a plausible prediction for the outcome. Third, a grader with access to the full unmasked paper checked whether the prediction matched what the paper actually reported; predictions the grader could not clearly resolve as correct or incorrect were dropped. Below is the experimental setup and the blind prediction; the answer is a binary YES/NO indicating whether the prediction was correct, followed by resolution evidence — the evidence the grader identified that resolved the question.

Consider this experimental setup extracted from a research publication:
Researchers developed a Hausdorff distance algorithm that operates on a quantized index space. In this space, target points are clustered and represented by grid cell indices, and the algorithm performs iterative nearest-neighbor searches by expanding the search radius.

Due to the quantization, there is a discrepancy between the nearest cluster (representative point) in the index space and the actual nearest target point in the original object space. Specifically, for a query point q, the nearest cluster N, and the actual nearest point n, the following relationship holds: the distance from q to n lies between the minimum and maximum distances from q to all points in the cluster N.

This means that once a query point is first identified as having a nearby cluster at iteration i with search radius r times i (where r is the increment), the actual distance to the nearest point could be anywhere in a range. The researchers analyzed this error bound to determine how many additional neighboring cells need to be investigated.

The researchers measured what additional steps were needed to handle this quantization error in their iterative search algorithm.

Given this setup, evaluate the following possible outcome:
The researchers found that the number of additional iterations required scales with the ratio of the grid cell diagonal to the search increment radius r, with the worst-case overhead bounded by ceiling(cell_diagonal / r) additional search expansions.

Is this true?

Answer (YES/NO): NO